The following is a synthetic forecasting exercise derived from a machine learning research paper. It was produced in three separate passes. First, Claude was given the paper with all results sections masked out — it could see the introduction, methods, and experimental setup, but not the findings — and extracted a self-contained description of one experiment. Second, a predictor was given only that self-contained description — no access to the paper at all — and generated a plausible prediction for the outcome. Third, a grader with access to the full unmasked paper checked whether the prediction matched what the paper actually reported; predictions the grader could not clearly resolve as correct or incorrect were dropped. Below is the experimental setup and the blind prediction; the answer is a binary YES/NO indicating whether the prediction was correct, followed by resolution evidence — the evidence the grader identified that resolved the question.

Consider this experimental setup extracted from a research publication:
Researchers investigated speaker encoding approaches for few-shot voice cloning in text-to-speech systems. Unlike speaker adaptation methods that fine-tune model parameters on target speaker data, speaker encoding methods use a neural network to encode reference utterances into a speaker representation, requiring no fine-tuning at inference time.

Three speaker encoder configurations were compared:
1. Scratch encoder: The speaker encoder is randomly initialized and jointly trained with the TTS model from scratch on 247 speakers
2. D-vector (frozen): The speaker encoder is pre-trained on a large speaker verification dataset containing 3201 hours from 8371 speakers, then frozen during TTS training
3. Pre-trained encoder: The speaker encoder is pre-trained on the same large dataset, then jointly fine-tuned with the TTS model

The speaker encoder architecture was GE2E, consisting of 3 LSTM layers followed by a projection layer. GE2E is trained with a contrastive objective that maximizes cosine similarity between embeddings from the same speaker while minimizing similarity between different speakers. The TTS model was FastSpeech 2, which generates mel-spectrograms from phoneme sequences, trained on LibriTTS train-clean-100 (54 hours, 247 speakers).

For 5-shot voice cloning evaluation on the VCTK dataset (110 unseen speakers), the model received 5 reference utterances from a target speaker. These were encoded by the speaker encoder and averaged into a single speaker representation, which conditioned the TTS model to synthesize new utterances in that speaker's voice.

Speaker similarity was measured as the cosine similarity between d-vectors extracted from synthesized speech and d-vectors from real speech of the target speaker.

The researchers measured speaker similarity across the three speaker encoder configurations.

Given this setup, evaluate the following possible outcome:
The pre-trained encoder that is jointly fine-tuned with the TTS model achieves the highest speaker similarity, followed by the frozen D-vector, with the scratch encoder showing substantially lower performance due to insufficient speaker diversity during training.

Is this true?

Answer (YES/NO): NO